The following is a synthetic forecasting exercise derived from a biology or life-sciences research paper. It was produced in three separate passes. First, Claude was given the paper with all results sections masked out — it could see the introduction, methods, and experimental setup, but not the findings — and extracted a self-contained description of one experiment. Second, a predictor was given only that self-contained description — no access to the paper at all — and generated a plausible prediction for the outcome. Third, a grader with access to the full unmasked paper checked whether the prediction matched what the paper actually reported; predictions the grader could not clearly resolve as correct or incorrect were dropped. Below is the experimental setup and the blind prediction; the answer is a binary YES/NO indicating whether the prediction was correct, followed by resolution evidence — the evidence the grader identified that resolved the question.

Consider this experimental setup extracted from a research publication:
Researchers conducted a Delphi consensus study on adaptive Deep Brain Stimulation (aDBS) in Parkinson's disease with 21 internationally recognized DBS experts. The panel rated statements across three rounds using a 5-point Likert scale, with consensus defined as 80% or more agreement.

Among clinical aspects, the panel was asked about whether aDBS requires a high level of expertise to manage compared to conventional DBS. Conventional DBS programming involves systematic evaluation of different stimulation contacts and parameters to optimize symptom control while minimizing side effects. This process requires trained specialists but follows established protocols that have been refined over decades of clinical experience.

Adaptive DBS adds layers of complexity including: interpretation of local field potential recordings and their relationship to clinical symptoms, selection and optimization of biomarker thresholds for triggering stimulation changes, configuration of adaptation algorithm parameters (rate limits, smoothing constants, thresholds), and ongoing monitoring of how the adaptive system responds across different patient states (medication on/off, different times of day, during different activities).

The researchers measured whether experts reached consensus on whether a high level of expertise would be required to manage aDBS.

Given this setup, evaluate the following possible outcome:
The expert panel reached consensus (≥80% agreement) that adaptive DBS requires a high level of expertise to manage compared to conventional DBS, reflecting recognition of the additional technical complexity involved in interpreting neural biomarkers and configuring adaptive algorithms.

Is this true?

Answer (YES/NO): YES